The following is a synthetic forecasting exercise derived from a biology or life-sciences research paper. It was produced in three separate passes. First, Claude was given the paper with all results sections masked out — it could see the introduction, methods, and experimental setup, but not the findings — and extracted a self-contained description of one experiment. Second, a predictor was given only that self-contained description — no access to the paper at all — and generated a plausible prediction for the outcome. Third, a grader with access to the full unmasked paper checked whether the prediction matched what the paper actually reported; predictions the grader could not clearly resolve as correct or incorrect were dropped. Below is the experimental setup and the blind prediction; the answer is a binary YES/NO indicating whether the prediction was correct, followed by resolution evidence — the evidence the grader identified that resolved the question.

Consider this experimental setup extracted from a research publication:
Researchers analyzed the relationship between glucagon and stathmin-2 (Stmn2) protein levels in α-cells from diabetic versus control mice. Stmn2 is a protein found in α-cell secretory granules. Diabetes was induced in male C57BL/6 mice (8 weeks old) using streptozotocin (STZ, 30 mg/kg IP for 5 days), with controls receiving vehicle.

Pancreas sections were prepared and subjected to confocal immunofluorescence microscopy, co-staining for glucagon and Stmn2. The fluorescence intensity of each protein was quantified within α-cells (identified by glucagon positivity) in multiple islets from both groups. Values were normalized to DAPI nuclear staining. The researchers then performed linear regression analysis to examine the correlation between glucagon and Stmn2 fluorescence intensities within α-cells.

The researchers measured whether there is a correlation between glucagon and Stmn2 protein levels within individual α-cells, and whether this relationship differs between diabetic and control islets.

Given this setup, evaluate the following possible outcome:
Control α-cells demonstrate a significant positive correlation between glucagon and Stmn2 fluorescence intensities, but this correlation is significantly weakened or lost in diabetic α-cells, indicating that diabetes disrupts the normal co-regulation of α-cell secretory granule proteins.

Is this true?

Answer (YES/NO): YES